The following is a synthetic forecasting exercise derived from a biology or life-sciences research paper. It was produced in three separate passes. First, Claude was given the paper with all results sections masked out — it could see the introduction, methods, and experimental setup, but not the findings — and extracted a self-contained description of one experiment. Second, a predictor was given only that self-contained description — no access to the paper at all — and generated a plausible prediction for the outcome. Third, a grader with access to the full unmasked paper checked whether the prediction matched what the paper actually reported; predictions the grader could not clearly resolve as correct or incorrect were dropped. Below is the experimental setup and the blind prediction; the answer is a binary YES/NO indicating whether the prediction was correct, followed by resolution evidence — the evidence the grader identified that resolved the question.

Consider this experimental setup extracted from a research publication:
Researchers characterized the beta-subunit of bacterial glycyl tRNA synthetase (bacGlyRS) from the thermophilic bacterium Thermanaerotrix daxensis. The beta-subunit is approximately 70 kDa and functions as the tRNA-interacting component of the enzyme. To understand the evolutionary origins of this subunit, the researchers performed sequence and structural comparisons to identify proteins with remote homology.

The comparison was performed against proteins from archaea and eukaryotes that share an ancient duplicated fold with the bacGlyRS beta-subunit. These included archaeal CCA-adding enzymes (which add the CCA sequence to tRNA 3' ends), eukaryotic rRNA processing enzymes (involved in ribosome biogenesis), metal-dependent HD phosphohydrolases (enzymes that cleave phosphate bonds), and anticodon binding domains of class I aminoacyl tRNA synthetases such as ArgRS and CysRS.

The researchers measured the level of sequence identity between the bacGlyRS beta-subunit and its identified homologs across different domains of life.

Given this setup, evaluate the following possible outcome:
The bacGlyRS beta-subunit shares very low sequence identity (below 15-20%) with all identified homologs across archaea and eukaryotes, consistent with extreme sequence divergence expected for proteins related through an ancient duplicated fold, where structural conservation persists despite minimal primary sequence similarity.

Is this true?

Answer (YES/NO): YES